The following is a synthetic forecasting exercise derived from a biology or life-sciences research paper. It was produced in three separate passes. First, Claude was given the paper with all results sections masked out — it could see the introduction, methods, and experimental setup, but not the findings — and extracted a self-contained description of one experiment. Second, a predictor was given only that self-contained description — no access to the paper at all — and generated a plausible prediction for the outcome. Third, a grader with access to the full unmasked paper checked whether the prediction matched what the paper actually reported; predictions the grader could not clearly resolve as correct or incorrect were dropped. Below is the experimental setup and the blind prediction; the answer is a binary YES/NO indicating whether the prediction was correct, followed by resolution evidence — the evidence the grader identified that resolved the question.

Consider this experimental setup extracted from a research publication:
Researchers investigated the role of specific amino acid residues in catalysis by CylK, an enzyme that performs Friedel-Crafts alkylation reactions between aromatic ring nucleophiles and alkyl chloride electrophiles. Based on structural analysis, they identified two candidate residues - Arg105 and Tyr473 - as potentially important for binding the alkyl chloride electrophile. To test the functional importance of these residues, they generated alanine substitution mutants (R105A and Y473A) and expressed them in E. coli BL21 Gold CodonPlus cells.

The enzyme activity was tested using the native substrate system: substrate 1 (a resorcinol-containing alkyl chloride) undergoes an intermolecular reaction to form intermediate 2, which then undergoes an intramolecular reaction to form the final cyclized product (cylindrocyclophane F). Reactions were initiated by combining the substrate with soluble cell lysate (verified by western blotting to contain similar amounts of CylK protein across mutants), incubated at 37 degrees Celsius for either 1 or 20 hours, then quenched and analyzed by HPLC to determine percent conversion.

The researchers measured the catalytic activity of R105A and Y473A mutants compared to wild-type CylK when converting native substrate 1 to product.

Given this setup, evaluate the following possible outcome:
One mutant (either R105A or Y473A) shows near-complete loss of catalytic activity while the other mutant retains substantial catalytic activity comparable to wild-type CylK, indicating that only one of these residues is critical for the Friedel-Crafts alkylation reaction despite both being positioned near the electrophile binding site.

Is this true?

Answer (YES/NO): NO